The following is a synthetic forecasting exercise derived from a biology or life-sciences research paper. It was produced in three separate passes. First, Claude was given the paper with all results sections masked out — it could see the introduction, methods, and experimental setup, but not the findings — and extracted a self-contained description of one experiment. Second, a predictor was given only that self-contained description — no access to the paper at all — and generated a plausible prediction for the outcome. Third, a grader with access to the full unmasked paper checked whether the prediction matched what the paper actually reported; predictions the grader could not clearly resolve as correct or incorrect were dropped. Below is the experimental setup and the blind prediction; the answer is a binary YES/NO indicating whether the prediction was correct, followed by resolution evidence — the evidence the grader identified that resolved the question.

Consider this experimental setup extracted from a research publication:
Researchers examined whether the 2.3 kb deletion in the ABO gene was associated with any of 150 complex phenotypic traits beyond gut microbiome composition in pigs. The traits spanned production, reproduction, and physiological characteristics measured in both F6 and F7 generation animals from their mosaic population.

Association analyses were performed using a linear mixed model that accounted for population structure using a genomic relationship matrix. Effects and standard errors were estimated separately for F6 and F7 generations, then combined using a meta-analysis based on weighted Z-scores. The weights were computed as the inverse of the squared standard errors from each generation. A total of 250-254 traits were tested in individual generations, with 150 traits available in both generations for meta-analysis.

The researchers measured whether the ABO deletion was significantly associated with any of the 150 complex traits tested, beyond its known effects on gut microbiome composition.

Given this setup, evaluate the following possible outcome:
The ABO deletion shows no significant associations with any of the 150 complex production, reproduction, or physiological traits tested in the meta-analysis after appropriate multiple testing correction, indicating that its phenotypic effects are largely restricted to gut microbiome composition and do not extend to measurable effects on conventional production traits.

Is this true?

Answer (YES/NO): YES